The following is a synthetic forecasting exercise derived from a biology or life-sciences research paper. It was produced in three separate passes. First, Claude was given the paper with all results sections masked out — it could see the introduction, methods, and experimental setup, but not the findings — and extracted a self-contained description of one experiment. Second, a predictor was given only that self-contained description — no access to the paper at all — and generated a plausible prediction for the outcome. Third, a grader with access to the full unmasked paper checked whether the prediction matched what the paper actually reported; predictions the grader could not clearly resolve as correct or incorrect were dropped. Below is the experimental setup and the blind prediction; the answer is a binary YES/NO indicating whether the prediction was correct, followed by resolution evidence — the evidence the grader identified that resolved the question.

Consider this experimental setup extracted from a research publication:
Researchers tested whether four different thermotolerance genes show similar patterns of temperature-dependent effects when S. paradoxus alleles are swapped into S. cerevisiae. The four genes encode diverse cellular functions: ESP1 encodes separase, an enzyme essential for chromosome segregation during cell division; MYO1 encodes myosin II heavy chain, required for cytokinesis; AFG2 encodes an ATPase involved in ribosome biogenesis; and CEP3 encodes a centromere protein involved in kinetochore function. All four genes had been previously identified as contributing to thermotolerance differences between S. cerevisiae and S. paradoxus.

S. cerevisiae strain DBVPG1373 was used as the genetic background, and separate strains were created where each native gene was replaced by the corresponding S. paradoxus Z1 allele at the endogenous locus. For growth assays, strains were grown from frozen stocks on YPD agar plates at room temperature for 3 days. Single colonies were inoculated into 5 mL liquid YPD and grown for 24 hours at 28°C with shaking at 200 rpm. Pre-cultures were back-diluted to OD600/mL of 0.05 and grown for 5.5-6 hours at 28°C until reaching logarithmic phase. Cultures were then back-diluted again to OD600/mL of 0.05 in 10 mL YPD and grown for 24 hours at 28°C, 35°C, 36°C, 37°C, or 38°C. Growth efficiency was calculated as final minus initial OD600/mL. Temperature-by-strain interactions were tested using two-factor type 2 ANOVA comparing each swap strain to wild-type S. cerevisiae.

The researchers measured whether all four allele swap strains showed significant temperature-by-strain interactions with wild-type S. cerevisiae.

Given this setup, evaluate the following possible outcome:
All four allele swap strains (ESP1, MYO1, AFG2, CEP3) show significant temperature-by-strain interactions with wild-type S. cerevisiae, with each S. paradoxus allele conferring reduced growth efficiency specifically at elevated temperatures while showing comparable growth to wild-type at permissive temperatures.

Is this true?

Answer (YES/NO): NO